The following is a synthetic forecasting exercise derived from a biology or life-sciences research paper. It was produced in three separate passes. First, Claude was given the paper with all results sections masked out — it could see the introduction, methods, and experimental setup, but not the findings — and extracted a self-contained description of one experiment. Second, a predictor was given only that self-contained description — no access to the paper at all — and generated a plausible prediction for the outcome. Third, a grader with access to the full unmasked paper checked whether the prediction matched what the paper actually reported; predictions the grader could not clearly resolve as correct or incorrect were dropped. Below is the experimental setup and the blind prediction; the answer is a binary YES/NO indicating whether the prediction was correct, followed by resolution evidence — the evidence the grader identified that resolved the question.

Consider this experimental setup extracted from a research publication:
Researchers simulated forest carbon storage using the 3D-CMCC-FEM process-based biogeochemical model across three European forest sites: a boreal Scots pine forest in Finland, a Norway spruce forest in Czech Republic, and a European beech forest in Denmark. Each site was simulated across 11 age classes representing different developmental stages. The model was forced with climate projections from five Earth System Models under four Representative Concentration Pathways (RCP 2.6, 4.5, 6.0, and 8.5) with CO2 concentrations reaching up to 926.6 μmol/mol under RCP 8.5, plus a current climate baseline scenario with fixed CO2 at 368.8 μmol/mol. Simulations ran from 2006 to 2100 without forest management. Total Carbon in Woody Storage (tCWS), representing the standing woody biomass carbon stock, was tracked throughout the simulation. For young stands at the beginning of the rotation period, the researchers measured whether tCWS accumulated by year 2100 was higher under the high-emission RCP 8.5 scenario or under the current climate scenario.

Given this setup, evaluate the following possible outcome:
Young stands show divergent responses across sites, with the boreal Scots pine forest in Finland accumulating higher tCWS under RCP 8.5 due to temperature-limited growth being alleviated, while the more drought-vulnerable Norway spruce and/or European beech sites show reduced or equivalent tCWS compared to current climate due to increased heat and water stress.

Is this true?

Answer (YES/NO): NO